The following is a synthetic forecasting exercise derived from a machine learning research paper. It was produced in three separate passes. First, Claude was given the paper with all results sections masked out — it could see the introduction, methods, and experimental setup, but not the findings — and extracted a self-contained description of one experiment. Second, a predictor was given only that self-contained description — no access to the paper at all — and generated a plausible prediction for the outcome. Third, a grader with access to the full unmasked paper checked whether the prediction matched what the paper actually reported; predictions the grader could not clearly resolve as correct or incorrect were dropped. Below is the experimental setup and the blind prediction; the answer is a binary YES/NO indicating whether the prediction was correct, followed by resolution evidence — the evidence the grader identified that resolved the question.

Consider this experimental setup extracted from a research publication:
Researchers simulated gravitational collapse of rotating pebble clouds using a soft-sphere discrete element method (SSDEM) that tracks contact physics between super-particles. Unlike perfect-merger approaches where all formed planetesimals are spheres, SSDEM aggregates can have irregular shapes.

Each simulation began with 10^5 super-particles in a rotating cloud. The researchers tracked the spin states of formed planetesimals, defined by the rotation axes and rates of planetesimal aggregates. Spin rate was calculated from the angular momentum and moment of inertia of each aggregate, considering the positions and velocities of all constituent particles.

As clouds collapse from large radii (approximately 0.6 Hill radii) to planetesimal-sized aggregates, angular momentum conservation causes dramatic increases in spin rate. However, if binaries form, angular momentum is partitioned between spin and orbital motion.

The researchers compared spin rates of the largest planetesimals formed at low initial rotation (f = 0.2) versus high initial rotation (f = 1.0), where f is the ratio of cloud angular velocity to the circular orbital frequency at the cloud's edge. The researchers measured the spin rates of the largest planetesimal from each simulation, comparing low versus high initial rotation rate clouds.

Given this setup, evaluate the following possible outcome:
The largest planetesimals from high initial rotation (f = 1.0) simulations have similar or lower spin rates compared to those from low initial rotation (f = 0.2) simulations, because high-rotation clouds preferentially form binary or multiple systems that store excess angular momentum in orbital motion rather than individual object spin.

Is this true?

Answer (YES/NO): NO